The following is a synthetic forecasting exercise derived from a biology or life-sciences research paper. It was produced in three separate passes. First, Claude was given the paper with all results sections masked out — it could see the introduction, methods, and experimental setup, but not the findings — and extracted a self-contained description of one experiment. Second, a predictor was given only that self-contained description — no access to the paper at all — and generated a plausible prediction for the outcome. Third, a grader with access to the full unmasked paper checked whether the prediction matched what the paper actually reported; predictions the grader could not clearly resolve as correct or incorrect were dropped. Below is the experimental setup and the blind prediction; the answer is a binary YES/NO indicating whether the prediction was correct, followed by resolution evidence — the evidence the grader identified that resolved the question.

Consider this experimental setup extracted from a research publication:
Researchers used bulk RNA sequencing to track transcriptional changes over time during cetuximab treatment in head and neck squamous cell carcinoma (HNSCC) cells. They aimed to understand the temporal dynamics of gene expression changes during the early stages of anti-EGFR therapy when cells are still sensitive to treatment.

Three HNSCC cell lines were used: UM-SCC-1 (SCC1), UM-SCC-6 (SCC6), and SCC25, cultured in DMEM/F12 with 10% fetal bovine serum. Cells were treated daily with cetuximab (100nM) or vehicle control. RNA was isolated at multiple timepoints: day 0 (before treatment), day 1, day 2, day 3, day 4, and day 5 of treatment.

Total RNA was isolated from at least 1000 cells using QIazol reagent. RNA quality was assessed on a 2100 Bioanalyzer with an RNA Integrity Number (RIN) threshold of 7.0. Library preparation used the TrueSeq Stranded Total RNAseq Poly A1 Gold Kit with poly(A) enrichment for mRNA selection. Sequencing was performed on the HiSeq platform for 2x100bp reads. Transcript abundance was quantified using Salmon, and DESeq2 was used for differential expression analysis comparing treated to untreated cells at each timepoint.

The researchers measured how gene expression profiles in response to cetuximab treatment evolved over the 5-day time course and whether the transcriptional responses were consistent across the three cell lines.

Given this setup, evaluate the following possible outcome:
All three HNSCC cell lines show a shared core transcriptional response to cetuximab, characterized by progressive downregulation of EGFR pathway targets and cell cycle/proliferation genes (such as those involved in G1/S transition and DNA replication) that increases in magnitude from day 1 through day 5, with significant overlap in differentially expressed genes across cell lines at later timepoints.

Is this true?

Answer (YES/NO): NO